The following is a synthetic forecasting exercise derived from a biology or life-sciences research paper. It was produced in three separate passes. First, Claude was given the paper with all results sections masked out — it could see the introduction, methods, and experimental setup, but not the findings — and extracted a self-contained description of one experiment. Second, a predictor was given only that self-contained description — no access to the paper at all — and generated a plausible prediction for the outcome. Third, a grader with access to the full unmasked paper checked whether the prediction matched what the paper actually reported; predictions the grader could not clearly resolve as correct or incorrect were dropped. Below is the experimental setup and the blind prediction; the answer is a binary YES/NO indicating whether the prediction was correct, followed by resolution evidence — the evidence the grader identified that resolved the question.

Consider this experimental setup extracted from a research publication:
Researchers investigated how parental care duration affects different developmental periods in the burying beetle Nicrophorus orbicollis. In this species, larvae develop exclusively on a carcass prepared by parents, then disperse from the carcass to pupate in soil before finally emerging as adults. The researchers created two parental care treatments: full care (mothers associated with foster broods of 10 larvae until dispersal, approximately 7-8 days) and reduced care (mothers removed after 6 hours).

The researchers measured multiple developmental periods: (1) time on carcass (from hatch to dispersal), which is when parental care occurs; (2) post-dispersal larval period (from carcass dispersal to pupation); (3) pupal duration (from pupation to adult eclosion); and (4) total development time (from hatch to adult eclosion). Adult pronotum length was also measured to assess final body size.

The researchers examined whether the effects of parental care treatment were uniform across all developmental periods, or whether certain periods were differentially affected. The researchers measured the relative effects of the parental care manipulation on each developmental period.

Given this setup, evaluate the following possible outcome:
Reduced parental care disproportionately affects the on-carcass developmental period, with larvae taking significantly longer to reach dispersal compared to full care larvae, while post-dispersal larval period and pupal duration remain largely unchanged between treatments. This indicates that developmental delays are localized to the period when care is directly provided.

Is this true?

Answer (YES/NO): NO